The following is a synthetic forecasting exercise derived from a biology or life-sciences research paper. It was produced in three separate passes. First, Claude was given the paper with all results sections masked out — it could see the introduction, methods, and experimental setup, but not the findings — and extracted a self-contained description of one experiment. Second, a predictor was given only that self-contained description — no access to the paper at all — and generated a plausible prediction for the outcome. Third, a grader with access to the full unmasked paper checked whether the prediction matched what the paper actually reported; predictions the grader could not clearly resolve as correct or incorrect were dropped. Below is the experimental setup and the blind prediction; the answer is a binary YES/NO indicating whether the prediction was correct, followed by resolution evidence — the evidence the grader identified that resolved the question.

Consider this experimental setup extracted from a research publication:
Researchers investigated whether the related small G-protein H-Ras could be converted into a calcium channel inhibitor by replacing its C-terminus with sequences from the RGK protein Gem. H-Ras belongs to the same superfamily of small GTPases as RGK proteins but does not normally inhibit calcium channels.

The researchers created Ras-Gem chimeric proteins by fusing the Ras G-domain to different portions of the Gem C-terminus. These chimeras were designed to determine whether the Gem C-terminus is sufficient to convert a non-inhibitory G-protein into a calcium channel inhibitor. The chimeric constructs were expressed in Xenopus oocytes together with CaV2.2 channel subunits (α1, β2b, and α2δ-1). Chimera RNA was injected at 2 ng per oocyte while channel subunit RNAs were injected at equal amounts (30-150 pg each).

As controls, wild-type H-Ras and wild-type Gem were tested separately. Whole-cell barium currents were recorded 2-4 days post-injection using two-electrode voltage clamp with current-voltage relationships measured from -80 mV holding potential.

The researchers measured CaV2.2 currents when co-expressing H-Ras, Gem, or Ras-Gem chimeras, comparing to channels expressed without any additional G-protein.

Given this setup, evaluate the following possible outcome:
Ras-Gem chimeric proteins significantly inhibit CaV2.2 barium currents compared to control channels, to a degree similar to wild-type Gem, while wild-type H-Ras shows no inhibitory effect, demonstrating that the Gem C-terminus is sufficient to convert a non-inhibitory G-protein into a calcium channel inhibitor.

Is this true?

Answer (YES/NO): NO